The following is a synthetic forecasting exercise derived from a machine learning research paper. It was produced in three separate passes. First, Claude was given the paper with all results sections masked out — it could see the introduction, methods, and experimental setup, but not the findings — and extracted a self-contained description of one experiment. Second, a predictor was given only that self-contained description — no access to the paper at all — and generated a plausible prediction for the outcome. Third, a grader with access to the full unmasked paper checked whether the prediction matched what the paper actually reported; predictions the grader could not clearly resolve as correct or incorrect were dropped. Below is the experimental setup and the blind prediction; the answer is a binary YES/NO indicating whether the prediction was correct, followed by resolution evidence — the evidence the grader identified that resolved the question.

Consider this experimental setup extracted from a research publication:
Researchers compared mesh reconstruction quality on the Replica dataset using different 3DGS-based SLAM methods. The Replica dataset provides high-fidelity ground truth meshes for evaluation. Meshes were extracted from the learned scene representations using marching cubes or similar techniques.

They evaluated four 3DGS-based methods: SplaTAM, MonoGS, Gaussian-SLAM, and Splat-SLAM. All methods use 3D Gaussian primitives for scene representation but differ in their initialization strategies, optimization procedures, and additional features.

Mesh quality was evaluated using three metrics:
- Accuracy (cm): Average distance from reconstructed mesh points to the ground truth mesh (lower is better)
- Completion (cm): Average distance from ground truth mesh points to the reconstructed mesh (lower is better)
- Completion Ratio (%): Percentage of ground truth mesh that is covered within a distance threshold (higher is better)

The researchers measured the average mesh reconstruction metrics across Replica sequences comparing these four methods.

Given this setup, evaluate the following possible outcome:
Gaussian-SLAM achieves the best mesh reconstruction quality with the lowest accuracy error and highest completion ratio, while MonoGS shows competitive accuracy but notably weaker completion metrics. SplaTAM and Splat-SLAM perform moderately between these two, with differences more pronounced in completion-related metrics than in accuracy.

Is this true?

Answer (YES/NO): NO